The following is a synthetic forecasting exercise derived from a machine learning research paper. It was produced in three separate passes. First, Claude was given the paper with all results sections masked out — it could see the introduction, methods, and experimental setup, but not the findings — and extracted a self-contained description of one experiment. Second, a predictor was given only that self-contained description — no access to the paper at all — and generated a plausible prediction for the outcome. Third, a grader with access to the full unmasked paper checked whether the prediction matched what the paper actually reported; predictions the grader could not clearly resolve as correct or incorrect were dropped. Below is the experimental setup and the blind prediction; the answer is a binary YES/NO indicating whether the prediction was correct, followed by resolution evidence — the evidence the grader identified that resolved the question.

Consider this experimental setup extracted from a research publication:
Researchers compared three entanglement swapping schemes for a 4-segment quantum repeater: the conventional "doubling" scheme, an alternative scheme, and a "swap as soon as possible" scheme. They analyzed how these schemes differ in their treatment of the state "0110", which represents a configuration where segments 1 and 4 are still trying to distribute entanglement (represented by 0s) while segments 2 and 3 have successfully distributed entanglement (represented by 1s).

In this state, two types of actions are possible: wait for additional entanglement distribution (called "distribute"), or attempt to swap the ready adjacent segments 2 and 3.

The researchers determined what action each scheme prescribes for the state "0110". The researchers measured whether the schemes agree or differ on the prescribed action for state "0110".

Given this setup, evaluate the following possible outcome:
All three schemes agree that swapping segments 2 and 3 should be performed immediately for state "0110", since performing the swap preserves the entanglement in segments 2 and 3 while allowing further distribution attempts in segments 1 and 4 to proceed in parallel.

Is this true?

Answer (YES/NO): NO